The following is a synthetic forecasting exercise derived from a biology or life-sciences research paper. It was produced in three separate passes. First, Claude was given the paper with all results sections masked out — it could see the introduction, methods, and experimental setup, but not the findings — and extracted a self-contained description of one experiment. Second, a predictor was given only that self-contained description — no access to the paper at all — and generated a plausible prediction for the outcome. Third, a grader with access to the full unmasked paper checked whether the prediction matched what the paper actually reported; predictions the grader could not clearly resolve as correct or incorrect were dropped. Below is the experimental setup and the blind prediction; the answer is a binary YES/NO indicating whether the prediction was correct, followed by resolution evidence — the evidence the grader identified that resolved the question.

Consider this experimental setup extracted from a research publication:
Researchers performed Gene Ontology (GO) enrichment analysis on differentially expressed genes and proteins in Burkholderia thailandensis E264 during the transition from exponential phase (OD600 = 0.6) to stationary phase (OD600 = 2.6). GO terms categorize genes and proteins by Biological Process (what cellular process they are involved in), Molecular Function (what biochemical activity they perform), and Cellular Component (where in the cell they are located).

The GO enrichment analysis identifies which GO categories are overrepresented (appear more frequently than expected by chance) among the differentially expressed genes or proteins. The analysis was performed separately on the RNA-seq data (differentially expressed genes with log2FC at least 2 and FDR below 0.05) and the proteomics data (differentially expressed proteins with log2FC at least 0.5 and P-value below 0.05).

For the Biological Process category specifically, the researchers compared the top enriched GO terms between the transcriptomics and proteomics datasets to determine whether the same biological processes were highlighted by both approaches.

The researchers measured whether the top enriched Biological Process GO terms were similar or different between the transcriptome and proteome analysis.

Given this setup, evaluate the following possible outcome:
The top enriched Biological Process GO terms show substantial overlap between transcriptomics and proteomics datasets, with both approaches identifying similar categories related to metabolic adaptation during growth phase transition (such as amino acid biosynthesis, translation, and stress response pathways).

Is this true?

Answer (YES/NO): NO